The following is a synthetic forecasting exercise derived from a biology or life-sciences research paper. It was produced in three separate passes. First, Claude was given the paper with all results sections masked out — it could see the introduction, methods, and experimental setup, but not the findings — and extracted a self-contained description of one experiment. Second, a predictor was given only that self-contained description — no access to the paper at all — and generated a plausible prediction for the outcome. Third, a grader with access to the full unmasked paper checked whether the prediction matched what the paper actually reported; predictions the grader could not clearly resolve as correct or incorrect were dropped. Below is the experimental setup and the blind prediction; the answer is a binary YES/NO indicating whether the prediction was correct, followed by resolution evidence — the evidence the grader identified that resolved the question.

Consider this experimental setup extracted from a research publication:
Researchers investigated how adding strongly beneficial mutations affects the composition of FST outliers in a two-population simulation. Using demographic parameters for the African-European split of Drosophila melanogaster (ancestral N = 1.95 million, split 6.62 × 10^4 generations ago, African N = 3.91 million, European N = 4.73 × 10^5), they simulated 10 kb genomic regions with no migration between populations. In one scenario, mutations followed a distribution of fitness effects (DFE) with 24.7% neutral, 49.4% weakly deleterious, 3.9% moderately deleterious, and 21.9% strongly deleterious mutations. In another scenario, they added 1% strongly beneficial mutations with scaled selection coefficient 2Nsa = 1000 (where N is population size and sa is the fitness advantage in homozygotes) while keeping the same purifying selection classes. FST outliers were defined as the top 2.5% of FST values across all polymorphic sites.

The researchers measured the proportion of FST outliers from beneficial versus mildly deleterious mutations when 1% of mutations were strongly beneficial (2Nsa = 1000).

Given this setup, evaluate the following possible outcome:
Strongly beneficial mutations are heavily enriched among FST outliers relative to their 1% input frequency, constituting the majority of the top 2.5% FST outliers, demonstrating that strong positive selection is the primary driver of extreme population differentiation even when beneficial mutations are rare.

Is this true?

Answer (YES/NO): YES